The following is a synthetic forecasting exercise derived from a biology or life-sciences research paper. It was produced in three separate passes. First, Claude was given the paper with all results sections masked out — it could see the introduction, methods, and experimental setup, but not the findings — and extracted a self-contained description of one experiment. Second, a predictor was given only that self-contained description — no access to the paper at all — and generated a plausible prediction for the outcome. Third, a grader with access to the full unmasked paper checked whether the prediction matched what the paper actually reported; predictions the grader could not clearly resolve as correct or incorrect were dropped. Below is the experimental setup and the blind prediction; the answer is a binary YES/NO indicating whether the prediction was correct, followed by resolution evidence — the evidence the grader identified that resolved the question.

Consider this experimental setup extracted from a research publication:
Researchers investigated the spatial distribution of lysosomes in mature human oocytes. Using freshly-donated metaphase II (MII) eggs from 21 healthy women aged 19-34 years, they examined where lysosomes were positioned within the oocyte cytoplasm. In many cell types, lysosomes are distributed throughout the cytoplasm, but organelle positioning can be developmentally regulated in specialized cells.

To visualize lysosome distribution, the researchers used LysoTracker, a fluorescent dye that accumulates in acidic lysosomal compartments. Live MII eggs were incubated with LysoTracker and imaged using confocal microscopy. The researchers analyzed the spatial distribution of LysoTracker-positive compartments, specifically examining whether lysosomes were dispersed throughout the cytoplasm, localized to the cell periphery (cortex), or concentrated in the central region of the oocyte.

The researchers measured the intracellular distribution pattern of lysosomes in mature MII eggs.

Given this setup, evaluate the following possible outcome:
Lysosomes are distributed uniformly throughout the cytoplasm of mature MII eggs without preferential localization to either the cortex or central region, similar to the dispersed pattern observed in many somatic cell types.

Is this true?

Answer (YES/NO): NO